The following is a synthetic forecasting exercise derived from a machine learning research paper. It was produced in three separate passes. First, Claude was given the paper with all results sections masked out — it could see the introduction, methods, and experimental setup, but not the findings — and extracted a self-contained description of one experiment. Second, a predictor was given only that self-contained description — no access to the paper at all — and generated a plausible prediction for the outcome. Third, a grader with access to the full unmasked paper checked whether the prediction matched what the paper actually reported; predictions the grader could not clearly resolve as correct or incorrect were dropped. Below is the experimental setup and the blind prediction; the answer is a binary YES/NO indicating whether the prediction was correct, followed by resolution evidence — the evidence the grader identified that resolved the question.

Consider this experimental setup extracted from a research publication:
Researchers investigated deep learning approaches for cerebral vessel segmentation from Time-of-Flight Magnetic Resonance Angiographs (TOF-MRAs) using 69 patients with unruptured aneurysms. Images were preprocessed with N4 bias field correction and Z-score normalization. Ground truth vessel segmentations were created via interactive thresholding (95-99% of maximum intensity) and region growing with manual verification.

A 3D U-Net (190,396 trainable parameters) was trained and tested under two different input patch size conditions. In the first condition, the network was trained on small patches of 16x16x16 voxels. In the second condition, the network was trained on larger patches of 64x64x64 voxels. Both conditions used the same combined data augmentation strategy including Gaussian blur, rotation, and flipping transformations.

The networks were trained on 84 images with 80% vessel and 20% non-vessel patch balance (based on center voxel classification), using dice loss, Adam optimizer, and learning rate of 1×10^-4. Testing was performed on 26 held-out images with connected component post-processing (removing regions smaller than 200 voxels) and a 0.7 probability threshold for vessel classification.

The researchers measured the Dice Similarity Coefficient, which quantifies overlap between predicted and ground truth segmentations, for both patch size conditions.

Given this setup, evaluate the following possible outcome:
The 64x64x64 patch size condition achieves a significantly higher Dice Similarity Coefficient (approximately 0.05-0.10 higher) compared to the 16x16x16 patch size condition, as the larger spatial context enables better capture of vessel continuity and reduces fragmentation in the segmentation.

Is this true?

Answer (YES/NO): NO